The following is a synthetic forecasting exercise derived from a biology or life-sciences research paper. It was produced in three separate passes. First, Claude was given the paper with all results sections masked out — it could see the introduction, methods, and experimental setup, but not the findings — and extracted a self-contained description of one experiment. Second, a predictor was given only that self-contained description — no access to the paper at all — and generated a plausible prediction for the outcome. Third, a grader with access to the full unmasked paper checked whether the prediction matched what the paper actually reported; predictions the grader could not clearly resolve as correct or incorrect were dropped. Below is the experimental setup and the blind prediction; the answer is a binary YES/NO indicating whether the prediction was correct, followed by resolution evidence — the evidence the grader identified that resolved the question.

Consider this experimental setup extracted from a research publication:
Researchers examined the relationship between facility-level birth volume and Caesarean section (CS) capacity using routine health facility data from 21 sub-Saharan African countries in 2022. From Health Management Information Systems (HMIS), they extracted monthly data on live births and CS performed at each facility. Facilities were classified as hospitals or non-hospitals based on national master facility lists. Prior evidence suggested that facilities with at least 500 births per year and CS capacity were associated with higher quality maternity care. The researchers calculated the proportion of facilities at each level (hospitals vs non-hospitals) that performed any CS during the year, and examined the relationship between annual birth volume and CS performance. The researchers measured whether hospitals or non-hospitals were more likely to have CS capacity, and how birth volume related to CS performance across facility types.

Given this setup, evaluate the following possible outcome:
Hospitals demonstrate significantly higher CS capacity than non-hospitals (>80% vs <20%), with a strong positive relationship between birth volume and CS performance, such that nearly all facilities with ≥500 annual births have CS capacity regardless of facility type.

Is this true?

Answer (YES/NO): NO